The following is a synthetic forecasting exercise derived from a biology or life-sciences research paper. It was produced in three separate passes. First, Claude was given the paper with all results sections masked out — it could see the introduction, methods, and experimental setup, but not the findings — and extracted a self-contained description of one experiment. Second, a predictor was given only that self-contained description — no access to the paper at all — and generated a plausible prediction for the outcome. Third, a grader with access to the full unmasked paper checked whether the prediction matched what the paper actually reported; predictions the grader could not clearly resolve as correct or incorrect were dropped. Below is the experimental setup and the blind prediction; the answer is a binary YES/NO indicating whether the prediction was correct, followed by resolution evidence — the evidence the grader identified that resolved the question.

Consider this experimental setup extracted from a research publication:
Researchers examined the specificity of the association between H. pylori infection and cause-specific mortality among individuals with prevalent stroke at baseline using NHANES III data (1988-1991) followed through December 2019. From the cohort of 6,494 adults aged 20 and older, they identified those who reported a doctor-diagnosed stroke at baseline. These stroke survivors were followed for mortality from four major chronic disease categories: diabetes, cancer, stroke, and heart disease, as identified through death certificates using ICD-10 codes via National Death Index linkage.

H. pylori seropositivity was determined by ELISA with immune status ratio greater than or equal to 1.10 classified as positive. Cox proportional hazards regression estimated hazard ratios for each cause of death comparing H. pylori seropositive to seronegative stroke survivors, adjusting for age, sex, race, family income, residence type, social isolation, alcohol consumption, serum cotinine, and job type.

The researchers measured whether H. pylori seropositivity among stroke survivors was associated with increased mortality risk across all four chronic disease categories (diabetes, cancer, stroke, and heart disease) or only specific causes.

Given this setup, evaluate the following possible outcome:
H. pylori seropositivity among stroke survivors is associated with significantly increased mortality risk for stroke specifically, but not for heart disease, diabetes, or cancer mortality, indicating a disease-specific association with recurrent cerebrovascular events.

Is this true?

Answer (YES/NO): NO